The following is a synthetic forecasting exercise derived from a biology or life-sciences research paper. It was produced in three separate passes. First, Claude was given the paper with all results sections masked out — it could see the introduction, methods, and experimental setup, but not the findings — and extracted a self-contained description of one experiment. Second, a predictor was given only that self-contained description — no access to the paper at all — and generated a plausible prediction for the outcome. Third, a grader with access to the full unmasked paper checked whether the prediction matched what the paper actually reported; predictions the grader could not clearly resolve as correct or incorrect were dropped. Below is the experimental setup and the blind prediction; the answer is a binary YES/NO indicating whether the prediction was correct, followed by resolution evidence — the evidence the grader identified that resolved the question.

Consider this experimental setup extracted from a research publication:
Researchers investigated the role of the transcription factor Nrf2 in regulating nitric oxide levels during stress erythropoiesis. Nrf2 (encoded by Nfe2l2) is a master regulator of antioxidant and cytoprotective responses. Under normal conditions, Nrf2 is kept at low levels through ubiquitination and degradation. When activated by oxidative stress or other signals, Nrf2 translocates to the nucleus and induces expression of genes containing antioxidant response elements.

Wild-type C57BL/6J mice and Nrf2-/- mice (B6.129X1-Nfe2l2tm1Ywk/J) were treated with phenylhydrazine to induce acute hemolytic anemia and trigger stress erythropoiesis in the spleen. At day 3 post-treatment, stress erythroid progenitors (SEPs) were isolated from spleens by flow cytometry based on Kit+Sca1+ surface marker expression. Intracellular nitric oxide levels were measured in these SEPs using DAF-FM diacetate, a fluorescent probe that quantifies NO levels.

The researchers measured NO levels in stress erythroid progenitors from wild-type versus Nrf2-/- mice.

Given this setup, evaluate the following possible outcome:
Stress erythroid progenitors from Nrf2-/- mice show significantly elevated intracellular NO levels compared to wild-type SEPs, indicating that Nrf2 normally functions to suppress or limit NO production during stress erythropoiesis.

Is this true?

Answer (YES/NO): YES